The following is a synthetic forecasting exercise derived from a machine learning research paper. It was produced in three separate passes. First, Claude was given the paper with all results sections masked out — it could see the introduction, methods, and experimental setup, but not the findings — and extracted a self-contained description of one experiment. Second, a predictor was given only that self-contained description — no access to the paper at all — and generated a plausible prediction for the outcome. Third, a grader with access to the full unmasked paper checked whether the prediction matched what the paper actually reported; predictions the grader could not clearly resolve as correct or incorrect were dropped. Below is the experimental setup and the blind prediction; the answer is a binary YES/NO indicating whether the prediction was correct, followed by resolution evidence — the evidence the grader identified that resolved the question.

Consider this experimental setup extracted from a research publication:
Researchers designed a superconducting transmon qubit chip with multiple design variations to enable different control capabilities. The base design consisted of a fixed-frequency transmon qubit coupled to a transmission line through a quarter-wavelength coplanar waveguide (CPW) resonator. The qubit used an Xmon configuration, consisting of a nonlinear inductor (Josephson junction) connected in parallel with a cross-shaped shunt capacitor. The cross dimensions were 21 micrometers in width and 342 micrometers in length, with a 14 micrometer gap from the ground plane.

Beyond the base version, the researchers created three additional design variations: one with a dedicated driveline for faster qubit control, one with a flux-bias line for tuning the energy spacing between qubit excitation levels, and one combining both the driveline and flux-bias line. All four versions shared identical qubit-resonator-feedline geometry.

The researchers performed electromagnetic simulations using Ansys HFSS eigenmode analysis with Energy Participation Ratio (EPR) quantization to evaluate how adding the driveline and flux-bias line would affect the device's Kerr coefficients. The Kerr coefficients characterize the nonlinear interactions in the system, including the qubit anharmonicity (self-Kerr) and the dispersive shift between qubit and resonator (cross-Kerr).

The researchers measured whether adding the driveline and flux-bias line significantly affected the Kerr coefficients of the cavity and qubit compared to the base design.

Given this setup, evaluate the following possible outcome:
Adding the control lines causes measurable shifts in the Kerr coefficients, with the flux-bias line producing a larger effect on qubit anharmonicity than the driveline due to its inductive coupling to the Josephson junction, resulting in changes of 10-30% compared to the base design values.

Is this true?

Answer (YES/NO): NO